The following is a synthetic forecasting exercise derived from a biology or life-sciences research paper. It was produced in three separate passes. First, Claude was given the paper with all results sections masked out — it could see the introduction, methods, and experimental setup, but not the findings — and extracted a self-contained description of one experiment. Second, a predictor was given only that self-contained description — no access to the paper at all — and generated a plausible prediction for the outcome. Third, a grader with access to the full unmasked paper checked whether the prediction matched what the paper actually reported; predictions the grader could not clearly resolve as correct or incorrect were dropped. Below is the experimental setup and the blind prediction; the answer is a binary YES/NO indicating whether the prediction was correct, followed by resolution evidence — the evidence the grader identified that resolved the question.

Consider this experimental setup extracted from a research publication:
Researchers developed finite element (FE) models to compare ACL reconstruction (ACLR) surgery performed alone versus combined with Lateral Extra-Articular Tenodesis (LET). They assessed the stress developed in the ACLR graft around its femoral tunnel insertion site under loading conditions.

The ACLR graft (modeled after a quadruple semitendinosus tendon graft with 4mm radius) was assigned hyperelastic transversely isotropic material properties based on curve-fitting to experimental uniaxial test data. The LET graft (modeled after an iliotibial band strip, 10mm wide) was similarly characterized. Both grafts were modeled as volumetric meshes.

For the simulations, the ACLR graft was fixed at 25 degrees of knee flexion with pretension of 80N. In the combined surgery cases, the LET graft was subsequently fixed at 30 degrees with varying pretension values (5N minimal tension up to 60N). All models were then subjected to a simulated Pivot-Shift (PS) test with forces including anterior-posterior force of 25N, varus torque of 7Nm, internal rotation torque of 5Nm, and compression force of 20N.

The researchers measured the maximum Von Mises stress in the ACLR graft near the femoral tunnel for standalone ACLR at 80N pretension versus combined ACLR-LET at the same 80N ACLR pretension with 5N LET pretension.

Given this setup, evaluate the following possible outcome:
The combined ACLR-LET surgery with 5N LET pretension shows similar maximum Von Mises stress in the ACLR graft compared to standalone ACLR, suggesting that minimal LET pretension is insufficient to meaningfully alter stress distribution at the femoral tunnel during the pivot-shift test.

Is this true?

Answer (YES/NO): NO